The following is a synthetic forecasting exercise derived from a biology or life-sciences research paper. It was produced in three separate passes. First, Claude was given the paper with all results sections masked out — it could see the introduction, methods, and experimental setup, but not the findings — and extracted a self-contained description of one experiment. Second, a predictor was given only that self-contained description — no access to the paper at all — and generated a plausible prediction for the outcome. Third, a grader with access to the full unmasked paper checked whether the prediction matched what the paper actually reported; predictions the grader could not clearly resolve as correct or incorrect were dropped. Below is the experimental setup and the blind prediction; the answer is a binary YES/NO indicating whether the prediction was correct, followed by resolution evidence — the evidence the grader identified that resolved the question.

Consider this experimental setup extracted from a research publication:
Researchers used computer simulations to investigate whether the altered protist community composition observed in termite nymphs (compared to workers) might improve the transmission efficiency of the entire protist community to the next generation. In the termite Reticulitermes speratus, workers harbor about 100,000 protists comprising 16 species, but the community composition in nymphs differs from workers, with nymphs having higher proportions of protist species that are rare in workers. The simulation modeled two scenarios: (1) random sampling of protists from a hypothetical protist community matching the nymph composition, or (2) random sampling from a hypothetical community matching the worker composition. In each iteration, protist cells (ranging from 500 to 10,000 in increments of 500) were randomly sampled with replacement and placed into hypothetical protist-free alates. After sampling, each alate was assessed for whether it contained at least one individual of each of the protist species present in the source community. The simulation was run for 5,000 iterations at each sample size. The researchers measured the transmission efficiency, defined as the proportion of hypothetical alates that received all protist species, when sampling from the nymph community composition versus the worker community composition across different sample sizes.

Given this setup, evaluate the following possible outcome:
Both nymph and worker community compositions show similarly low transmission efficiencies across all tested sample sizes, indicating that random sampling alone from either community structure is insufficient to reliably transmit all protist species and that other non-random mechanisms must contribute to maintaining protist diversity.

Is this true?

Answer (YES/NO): NO